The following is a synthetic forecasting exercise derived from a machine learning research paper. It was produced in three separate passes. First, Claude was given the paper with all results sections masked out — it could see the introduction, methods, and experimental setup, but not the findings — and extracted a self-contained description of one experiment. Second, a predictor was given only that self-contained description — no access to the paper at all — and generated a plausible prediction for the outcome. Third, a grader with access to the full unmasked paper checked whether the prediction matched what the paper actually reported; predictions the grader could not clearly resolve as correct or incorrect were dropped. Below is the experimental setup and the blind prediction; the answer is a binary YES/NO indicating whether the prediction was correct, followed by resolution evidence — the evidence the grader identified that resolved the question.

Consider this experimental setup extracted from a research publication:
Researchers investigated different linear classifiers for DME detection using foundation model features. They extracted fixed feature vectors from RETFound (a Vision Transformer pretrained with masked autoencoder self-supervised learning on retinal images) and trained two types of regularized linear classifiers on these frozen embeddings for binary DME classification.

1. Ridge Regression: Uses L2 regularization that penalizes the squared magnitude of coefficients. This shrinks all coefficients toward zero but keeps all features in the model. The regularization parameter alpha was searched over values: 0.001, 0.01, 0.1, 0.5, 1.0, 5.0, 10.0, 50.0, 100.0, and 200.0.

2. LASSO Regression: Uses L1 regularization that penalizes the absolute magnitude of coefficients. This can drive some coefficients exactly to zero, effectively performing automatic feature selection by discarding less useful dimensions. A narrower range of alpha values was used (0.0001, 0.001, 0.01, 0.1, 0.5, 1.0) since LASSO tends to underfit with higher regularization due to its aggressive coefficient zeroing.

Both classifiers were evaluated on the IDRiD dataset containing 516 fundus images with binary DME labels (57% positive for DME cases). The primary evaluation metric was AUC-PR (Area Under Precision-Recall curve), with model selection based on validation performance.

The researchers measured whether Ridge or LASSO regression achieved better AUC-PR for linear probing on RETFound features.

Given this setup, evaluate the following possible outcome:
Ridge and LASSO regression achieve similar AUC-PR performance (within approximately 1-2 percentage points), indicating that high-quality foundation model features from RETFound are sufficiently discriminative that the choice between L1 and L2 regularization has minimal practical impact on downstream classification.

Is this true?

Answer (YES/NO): YES